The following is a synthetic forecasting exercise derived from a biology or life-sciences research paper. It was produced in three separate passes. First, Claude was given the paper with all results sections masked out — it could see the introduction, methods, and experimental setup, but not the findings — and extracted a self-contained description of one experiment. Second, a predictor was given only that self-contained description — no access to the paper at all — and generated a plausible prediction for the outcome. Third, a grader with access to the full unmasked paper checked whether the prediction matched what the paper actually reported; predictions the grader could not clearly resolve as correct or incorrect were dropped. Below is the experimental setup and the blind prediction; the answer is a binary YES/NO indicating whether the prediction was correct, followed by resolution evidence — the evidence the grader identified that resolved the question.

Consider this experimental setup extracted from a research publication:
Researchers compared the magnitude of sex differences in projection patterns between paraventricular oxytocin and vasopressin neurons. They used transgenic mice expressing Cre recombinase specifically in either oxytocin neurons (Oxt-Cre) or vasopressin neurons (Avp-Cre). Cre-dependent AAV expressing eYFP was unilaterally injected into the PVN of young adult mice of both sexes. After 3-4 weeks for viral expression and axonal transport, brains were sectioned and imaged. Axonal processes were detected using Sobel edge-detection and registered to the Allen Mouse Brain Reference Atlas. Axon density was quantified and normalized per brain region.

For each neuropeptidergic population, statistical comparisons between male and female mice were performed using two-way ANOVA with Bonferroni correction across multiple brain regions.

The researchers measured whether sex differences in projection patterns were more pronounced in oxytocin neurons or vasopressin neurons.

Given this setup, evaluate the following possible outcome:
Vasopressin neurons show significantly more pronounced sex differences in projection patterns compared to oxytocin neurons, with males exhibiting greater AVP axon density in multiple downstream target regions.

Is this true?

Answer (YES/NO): YES